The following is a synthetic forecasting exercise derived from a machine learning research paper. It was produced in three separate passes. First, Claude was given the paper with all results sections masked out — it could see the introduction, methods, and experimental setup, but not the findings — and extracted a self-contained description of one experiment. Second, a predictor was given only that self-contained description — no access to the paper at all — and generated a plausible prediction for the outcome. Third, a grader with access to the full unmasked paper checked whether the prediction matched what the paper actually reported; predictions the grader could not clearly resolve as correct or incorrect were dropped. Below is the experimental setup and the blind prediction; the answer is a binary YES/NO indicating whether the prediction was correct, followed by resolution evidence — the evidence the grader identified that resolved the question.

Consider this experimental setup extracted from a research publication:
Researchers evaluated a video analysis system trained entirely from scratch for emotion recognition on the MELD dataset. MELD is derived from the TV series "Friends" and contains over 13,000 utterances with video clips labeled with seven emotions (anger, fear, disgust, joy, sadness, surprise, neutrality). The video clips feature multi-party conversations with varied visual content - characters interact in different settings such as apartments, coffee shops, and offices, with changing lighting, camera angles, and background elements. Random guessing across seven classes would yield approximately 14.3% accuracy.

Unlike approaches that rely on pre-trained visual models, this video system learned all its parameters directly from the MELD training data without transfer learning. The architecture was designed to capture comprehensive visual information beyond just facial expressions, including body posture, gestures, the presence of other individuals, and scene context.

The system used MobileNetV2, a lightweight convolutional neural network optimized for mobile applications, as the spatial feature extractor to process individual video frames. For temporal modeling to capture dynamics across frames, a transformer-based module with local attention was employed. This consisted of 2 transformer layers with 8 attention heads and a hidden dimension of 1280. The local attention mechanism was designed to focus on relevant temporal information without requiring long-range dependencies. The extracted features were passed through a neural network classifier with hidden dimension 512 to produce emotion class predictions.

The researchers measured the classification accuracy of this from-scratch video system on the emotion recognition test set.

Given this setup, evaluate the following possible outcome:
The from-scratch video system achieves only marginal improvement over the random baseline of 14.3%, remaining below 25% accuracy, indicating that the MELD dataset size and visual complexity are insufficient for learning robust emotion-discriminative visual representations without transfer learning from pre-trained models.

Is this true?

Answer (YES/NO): NO